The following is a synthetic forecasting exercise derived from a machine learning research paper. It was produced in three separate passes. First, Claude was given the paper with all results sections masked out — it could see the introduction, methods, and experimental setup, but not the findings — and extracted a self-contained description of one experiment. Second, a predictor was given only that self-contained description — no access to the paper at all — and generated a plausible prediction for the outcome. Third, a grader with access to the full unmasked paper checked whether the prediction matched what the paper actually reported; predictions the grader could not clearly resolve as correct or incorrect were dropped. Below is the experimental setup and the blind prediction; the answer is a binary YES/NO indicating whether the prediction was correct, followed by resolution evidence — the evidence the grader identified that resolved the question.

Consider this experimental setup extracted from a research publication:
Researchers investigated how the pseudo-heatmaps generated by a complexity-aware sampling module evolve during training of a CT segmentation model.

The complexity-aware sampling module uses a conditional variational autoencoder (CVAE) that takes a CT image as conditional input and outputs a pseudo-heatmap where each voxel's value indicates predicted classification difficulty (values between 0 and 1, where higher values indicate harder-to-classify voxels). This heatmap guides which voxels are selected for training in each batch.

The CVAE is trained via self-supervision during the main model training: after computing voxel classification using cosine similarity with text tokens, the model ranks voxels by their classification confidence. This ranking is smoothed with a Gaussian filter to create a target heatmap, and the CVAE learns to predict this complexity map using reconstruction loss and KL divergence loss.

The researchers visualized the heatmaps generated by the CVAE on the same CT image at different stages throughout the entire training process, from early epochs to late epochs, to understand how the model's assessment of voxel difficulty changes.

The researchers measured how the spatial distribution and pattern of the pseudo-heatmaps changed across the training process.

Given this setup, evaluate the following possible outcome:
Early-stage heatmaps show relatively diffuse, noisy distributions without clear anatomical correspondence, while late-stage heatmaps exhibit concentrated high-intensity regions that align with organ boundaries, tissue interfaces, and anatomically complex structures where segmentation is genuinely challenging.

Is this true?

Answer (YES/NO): NO